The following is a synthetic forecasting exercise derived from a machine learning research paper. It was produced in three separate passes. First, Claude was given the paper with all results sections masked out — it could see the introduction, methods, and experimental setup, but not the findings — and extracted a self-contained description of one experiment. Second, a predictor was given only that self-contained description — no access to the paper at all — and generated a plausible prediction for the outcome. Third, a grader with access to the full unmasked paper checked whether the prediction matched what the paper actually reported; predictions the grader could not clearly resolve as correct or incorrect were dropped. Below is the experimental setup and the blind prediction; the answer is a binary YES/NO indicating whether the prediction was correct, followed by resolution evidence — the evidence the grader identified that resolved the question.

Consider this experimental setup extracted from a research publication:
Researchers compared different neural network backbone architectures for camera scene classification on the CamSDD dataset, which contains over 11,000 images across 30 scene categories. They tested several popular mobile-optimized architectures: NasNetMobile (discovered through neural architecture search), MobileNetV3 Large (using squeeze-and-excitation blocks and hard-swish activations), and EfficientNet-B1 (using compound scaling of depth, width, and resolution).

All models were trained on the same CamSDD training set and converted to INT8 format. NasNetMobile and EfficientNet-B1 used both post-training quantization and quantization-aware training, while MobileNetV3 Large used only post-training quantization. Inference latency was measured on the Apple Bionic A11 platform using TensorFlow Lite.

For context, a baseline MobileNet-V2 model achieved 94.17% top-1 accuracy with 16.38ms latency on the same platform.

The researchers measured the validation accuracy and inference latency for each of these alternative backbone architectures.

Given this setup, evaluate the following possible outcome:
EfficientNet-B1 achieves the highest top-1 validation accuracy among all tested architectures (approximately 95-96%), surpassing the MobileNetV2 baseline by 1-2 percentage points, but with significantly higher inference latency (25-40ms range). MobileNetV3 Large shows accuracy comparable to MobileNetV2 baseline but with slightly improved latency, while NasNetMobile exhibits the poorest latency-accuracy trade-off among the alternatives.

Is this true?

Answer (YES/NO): NO